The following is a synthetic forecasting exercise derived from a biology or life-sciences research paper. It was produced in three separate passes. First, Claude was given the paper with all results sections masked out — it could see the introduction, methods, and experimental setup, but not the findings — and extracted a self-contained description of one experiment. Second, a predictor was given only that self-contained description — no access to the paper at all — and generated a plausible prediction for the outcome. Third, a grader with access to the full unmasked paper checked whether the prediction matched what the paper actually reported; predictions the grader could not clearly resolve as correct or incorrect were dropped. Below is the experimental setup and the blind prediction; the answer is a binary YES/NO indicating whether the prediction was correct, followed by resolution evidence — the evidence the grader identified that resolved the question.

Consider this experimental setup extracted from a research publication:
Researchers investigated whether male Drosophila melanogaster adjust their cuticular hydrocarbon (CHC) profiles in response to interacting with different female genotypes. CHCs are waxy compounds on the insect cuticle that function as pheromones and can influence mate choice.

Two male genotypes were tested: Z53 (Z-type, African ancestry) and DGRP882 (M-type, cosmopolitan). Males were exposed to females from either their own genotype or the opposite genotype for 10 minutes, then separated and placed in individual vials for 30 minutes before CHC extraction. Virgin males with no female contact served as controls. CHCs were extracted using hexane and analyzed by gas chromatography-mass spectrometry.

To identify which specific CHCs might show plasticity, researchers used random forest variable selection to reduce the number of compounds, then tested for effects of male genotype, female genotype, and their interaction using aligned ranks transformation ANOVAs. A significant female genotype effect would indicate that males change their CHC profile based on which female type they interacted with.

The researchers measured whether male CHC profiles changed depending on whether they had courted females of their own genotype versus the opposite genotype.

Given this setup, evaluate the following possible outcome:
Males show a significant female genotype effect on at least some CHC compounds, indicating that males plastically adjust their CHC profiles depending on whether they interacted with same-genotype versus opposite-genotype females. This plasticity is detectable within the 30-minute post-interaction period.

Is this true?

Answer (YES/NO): NO